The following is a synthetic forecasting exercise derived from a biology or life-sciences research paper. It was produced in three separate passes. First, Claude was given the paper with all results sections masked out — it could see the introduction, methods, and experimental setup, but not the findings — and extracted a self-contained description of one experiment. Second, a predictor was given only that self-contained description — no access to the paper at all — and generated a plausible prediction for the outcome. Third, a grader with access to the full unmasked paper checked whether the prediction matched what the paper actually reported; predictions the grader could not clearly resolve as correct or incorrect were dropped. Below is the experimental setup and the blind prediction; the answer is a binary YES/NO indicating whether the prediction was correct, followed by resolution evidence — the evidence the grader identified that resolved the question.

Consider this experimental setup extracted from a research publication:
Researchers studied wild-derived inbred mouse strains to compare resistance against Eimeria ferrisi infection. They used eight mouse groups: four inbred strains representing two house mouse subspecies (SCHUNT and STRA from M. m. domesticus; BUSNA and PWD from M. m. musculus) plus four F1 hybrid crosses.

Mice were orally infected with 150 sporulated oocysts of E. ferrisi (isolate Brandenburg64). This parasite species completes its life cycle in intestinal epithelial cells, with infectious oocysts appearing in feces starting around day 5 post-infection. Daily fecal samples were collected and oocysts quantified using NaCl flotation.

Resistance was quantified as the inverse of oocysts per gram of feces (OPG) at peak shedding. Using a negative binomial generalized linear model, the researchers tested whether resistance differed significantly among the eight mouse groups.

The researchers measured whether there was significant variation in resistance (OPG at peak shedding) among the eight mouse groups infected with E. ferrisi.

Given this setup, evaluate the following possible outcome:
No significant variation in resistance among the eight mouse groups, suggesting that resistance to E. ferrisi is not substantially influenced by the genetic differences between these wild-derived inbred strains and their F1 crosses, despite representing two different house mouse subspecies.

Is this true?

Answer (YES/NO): NO